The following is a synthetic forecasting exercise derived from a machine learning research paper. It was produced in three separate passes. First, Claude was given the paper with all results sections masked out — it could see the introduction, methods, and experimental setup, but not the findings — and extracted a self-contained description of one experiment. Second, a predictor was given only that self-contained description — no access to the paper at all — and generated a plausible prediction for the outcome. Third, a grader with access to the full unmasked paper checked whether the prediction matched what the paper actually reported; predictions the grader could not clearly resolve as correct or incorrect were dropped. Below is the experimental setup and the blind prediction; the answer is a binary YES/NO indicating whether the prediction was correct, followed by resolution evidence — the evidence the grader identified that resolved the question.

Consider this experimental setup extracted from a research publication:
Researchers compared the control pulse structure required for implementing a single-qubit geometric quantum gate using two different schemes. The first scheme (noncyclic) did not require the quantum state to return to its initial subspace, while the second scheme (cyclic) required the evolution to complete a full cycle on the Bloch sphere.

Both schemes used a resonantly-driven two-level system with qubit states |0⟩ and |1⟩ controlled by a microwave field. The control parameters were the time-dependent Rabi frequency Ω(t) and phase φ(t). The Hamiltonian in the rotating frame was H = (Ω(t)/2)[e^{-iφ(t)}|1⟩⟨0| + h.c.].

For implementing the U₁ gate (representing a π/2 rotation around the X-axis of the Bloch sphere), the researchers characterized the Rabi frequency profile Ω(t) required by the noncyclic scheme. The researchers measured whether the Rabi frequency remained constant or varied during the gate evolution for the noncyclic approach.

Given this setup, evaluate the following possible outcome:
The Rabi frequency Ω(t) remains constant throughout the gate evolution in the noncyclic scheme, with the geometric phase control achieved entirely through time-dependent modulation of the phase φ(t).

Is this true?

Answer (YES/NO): YES